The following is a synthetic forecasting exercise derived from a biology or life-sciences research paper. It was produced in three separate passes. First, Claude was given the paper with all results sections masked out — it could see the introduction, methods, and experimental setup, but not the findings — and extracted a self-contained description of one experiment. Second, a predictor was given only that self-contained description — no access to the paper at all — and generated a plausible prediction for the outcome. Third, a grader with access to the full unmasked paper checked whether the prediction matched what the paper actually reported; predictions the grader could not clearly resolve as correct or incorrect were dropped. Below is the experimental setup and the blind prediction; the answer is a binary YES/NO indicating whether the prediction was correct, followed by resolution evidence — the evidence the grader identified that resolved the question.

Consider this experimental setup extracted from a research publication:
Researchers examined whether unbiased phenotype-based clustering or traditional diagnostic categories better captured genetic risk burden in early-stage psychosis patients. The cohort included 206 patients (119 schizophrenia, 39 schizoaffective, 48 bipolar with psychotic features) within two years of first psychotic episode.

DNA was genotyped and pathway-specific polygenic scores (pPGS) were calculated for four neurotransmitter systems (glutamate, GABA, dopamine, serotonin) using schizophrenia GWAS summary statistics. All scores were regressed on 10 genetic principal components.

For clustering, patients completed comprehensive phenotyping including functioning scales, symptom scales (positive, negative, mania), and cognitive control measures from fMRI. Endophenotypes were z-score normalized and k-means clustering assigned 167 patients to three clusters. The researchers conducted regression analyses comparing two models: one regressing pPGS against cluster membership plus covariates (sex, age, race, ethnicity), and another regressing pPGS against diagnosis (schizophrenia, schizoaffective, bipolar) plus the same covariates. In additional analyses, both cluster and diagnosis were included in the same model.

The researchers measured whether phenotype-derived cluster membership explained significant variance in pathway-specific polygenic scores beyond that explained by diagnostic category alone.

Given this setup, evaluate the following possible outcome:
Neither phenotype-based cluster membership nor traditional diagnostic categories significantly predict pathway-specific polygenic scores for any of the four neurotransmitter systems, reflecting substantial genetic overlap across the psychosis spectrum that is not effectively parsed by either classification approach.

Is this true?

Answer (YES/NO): NO